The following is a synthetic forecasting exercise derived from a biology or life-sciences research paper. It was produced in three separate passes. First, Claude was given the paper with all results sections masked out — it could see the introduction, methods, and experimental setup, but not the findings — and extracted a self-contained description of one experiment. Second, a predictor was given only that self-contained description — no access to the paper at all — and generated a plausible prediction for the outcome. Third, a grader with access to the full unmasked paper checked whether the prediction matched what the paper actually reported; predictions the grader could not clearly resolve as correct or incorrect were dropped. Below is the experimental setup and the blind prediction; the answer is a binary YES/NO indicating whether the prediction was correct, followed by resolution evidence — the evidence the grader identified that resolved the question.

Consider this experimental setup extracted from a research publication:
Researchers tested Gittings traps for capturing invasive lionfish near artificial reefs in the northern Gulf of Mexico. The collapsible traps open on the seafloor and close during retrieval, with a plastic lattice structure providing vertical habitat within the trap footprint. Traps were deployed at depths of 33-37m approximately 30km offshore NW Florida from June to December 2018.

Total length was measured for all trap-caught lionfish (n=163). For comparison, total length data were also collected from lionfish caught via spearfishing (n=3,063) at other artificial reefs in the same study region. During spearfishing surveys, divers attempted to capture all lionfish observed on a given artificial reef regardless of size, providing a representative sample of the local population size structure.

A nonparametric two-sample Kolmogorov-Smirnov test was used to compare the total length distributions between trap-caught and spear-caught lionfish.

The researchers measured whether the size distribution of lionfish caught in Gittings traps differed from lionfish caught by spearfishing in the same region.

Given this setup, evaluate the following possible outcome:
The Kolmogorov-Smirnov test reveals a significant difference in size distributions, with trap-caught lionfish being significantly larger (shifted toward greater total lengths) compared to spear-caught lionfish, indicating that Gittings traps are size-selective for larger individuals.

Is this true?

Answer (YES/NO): YES